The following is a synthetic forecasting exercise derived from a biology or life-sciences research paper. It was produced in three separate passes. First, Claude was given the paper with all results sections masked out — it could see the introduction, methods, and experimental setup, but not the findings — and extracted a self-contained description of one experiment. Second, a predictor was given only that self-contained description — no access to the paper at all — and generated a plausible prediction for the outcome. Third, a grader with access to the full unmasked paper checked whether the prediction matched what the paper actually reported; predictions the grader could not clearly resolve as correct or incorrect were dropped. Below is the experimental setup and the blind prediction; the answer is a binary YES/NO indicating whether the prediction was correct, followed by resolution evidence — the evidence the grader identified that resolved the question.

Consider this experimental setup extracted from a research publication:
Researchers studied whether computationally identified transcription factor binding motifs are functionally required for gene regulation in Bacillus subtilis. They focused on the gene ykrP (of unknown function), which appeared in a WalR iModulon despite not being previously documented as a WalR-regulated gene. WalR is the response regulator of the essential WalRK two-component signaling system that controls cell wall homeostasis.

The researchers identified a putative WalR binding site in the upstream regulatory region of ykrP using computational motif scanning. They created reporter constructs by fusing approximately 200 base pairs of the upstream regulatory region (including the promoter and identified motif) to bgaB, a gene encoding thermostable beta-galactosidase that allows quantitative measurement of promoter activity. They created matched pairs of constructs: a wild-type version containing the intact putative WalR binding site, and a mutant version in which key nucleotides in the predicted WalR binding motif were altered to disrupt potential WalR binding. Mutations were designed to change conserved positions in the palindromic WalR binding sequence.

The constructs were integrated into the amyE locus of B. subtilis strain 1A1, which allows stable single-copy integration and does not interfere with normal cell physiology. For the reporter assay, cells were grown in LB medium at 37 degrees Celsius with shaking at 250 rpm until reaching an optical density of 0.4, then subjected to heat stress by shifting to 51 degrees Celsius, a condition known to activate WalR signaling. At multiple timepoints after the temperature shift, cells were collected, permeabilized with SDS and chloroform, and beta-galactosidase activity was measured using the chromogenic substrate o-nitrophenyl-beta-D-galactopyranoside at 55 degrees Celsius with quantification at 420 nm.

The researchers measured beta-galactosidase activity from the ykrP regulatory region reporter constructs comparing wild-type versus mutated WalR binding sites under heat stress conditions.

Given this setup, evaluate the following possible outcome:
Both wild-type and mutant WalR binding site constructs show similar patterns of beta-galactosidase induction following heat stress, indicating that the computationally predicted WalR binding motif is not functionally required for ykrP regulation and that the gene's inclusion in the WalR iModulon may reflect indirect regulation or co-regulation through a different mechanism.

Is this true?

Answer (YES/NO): NO